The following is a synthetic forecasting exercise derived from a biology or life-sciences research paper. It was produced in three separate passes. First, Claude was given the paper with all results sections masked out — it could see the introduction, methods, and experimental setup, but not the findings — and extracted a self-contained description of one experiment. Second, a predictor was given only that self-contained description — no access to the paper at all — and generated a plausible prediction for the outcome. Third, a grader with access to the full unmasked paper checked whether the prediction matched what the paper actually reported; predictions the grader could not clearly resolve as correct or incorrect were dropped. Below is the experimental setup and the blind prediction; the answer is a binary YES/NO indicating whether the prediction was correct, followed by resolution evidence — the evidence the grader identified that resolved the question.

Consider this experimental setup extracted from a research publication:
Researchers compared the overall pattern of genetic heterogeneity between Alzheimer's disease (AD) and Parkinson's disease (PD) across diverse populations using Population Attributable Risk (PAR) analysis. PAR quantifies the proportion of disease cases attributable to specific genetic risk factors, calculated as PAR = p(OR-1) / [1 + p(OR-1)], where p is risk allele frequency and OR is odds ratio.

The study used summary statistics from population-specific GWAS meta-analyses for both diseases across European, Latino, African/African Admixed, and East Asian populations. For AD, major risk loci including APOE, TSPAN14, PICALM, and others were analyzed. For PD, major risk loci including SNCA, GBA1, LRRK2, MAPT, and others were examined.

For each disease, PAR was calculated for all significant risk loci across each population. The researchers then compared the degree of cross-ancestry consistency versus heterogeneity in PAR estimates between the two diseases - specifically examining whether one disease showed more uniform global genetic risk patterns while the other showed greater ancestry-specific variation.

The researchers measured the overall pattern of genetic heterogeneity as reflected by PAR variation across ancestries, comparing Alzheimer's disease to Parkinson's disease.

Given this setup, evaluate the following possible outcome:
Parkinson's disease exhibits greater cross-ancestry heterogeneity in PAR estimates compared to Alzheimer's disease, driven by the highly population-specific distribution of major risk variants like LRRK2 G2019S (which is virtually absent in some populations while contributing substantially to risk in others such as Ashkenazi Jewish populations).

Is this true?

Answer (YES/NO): NO